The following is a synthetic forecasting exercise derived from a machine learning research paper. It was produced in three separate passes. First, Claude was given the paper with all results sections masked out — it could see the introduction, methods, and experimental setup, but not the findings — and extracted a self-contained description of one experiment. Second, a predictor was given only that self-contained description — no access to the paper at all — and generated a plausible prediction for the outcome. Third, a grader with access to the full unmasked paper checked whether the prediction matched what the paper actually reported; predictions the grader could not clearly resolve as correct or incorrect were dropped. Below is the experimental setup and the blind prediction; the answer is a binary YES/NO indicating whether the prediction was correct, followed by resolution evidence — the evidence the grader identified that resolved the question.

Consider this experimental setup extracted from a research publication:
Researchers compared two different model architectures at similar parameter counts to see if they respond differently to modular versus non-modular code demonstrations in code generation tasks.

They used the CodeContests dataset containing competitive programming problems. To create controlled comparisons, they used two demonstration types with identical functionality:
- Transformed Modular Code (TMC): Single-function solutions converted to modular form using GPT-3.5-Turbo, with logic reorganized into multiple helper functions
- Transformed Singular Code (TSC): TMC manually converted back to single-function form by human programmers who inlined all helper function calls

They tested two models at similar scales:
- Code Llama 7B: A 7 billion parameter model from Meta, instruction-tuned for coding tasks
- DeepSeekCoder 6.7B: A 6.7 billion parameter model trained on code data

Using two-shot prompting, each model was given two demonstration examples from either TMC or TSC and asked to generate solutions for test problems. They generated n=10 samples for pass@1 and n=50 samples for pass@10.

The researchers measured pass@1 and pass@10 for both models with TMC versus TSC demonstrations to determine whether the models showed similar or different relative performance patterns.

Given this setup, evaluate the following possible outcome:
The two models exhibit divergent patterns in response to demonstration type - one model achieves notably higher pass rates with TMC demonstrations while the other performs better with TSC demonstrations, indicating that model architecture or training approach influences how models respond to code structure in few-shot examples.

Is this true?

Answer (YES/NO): NO